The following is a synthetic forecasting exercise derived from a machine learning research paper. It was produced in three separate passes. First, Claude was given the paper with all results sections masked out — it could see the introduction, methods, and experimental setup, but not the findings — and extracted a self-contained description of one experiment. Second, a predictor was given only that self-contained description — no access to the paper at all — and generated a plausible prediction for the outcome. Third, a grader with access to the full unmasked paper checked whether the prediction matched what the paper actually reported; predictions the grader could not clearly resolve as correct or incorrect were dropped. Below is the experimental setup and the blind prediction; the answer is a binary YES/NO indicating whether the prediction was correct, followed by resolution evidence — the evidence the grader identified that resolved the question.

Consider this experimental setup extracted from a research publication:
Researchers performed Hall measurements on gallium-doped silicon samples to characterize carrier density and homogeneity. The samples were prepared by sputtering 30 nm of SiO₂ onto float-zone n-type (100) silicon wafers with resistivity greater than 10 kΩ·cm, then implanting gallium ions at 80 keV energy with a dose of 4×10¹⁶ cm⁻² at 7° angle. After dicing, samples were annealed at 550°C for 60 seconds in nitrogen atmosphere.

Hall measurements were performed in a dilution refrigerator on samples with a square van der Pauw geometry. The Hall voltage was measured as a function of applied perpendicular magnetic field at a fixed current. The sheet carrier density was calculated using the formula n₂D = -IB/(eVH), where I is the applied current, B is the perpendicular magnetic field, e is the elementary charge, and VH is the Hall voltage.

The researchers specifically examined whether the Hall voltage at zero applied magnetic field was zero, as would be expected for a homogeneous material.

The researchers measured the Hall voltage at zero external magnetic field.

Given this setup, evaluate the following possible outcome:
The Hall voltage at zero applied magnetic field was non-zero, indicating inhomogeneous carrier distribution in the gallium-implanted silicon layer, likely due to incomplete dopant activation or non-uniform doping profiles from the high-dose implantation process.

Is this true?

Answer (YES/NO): YES